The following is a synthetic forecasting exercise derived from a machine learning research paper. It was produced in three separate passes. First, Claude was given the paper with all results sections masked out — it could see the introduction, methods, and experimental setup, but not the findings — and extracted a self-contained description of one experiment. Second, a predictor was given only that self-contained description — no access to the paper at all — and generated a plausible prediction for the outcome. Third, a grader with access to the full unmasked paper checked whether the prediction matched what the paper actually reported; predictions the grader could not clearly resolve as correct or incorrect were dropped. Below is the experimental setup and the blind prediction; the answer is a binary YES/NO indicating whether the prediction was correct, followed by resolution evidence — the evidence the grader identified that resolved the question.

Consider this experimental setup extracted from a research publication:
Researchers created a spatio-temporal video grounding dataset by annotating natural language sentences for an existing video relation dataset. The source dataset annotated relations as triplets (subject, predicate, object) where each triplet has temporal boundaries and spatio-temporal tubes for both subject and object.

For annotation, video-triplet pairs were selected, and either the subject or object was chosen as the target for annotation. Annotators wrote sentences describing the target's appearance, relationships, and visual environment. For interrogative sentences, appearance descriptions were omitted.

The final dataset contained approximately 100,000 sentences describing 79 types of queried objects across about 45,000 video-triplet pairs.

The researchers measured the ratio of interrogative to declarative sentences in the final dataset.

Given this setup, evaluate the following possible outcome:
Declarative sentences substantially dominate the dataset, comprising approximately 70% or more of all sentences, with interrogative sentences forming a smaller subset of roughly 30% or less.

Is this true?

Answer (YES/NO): NO